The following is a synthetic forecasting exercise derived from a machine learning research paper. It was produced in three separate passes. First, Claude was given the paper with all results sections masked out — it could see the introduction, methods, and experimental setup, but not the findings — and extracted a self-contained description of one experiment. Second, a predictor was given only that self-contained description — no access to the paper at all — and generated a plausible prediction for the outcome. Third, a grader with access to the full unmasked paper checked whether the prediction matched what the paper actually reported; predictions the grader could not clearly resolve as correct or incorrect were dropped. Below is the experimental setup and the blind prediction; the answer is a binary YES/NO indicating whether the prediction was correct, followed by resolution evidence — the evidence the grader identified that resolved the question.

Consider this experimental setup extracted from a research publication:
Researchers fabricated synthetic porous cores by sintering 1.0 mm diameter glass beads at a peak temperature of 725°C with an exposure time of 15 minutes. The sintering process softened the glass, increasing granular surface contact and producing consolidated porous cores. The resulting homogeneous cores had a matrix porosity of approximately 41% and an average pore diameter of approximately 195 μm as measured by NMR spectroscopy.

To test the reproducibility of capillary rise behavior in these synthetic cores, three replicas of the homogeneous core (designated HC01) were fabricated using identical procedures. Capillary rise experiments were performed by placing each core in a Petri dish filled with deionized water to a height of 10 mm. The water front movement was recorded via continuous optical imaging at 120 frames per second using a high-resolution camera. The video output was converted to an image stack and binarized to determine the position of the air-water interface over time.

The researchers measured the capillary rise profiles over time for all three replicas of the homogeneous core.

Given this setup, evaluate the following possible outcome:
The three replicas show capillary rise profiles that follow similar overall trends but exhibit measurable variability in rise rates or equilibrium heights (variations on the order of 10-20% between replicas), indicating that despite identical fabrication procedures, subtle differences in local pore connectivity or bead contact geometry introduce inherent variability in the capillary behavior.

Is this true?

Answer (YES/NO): NO